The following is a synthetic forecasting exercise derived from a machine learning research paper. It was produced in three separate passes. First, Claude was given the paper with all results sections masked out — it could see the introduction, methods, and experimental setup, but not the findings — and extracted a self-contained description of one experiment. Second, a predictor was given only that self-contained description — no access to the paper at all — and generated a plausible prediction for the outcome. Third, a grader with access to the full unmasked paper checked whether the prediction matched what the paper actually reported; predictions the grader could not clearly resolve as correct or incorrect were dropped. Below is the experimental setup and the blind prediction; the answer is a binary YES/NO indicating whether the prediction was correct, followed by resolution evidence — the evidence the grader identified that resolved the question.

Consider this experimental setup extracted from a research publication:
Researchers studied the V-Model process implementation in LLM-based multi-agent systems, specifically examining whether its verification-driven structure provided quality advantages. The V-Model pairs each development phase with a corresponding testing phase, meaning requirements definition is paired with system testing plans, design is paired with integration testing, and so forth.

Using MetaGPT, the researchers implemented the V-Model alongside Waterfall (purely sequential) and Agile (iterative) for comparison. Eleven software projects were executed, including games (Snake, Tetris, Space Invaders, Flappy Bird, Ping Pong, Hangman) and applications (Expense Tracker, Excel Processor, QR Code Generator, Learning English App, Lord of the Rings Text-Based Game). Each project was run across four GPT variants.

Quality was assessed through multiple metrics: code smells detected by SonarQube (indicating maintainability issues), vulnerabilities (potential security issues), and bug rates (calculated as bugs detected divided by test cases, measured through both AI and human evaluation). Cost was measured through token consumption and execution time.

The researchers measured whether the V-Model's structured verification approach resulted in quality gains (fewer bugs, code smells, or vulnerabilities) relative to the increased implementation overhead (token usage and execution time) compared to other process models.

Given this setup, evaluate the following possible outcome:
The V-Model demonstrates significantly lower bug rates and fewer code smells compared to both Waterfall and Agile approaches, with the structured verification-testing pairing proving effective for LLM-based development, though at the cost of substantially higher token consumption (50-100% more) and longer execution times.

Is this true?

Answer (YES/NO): NO